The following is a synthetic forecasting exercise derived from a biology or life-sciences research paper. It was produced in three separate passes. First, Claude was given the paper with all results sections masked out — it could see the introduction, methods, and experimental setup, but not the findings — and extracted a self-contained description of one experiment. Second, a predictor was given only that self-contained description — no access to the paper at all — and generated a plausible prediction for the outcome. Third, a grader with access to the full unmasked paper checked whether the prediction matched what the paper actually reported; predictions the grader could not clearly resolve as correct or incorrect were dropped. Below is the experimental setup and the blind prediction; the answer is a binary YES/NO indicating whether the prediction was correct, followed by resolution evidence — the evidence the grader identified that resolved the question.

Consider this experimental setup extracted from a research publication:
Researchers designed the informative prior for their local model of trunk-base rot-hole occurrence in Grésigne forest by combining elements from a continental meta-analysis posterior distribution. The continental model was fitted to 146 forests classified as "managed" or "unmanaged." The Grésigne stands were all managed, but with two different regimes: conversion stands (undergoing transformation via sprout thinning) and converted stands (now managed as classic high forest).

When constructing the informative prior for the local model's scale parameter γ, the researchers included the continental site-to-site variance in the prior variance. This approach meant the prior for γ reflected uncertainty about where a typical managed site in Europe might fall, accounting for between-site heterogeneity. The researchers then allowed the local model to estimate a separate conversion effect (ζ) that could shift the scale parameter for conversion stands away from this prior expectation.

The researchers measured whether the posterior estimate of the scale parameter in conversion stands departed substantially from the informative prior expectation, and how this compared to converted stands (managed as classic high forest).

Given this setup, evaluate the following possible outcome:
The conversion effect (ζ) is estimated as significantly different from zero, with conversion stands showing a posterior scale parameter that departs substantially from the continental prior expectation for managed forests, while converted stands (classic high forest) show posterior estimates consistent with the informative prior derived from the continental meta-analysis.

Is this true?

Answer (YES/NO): YES